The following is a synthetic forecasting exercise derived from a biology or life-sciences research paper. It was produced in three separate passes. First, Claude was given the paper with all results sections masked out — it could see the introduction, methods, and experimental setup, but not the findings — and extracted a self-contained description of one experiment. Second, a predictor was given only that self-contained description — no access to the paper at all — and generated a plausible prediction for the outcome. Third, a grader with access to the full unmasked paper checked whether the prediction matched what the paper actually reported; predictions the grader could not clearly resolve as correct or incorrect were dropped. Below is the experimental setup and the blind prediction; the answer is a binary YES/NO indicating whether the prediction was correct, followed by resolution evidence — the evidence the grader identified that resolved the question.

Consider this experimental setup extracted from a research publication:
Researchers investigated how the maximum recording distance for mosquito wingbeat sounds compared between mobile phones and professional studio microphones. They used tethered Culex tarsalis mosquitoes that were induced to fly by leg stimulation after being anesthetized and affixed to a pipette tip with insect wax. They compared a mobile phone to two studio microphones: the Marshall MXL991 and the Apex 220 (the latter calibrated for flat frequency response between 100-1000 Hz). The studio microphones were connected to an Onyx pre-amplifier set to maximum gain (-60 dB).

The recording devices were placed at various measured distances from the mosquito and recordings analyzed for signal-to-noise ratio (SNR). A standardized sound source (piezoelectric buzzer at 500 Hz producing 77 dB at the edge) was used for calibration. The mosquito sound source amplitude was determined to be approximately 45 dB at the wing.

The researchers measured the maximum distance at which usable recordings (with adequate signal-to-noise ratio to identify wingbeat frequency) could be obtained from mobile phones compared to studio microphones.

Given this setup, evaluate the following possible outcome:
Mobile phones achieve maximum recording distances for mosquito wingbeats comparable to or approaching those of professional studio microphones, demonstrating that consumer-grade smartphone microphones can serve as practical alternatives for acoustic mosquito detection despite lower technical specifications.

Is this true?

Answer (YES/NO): YES